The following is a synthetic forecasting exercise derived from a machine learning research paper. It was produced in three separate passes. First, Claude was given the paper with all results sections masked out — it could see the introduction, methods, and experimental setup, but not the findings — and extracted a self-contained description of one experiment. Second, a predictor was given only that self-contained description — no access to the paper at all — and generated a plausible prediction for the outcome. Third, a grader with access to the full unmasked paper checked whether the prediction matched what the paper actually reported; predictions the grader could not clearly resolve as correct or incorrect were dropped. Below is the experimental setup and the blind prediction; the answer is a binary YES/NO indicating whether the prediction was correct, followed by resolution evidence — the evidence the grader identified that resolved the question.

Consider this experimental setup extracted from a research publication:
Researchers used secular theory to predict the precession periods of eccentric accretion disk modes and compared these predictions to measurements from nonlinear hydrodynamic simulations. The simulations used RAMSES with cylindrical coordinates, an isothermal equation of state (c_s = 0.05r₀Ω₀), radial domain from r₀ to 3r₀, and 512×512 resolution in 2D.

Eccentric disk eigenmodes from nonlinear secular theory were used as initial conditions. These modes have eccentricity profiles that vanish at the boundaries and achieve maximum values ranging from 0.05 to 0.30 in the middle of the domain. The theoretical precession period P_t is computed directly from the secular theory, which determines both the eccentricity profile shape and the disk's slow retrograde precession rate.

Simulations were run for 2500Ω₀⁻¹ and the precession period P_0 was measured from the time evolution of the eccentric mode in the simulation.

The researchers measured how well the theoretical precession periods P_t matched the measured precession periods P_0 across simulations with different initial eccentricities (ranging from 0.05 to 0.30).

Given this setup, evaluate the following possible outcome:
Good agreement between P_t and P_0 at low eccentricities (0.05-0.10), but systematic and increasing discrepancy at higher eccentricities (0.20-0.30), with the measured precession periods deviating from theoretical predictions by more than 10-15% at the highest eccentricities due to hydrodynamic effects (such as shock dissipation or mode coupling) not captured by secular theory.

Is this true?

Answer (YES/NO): NO